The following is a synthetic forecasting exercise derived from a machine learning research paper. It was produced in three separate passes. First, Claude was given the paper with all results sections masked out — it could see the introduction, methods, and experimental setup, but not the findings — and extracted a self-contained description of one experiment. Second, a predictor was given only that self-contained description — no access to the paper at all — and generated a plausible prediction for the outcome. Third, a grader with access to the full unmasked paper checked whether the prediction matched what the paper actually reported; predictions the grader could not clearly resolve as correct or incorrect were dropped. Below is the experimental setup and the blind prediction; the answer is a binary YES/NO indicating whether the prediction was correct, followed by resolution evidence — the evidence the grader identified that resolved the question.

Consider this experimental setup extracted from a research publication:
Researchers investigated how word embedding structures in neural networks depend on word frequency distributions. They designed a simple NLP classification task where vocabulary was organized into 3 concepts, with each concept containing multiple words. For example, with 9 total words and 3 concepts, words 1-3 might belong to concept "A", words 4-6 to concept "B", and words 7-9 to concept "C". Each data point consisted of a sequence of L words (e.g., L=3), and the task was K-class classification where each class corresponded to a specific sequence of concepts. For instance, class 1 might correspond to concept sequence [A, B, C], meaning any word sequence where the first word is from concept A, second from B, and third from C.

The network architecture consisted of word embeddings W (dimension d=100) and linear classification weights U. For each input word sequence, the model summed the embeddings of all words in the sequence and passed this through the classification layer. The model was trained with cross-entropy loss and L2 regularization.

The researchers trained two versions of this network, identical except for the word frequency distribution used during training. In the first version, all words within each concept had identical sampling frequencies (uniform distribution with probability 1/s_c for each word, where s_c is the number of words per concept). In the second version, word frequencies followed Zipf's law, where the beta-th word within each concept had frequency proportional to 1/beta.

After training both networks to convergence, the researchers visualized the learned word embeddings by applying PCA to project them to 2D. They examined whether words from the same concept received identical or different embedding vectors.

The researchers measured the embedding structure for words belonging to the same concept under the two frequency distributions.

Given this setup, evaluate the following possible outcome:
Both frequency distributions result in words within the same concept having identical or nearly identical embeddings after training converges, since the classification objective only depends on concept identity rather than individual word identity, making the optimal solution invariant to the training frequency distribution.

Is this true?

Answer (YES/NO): NO